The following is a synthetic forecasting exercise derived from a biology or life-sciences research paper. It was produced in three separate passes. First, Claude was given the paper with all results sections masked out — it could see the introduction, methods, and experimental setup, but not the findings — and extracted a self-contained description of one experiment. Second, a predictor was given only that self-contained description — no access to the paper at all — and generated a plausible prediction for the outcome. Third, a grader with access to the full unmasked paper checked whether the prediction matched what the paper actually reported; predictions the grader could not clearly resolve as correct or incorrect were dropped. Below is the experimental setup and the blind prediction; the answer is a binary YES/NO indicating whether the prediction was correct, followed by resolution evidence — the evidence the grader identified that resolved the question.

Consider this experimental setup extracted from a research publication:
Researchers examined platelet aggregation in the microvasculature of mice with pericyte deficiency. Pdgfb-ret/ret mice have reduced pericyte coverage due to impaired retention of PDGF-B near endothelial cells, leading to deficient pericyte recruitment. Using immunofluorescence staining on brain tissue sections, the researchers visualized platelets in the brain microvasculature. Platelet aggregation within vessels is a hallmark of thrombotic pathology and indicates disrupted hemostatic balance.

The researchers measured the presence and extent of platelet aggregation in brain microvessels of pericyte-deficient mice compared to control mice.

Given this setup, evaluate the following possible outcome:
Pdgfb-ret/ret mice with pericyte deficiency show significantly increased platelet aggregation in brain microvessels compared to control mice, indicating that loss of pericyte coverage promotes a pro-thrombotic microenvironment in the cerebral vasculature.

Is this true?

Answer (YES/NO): YES